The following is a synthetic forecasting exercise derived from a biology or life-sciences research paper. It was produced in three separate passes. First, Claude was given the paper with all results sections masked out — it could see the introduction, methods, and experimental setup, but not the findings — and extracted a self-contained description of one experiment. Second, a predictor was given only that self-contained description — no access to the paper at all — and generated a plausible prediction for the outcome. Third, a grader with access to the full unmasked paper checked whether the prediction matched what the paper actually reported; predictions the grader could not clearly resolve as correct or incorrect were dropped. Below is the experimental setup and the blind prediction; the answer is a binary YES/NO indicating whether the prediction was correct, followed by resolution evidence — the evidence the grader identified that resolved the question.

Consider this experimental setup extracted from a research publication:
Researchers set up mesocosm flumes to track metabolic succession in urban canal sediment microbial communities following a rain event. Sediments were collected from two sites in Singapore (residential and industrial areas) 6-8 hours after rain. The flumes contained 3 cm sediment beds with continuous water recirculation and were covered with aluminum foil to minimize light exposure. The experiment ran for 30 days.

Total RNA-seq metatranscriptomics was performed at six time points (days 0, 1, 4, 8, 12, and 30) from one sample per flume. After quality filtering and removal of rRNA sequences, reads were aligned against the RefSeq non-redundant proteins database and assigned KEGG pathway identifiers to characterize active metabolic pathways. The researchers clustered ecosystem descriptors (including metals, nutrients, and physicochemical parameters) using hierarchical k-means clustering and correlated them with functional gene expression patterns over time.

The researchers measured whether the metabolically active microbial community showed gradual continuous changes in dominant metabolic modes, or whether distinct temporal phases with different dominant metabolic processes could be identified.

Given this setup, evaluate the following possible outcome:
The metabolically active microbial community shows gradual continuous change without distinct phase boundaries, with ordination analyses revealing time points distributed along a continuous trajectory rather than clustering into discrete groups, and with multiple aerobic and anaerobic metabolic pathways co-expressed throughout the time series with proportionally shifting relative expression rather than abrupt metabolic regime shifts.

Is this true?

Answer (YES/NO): NO